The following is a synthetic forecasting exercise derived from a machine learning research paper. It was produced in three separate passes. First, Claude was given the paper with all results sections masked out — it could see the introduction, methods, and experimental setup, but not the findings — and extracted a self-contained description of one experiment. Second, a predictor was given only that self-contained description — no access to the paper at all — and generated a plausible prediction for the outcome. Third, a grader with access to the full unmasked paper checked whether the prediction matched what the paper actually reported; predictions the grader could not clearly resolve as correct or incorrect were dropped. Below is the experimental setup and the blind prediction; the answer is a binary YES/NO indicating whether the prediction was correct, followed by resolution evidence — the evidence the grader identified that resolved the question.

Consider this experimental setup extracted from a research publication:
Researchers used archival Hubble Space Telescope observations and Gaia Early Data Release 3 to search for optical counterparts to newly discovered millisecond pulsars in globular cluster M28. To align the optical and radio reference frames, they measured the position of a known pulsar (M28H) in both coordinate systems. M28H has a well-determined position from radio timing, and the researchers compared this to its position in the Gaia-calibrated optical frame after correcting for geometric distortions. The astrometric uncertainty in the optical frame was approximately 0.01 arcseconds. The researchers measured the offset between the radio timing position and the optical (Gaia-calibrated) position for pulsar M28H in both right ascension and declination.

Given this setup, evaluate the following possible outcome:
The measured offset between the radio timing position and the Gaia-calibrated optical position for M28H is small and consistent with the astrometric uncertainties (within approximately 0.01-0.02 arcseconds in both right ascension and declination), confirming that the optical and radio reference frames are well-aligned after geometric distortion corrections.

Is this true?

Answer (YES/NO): NO